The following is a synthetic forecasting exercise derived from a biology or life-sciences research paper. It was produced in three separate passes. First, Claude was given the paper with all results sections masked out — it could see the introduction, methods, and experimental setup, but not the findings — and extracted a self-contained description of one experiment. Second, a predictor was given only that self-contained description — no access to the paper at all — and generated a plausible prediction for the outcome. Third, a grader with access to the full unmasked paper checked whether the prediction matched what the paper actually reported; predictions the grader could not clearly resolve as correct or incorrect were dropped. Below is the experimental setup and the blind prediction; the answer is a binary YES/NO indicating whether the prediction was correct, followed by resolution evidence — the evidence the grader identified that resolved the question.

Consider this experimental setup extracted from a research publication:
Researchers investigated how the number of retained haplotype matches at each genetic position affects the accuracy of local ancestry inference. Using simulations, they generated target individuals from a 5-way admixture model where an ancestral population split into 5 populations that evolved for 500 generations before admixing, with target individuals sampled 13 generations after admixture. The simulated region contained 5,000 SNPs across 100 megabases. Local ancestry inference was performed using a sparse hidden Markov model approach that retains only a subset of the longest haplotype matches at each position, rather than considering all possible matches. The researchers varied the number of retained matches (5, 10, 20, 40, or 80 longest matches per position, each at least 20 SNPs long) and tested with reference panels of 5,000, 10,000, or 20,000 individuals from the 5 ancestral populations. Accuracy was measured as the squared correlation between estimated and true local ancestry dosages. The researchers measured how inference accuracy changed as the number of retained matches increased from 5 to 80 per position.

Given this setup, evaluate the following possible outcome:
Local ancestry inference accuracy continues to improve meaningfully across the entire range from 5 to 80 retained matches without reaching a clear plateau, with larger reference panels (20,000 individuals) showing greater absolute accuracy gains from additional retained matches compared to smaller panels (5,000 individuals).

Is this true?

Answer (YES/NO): NO